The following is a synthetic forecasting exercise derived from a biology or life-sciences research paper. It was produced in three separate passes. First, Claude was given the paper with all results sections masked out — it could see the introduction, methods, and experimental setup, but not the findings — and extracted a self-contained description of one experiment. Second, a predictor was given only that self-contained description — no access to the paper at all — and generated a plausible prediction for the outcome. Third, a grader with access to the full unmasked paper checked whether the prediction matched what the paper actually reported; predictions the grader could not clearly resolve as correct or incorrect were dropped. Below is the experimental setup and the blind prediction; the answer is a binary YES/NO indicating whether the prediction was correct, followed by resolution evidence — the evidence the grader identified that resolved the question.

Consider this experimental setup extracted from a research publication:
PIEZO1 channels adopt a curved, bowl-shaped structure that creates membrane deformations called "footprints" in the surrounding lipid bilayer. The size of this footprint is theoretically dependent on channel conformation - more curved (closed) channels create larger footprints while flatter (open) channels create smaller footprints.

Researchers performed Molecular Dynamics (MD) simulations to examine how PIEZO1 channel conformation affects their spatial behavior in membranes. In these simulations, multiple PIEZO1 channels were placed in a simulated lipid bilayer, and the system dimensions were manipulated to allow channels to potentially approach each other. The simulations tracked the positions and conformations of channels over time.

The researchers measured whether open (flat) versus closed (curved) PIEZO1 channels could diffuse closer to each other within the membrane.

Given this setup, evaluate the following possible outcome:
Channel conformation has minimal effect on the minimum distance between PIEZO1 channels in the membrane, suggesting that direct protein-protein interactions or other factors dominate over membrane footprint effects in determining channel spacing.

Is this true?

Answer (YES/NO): NO